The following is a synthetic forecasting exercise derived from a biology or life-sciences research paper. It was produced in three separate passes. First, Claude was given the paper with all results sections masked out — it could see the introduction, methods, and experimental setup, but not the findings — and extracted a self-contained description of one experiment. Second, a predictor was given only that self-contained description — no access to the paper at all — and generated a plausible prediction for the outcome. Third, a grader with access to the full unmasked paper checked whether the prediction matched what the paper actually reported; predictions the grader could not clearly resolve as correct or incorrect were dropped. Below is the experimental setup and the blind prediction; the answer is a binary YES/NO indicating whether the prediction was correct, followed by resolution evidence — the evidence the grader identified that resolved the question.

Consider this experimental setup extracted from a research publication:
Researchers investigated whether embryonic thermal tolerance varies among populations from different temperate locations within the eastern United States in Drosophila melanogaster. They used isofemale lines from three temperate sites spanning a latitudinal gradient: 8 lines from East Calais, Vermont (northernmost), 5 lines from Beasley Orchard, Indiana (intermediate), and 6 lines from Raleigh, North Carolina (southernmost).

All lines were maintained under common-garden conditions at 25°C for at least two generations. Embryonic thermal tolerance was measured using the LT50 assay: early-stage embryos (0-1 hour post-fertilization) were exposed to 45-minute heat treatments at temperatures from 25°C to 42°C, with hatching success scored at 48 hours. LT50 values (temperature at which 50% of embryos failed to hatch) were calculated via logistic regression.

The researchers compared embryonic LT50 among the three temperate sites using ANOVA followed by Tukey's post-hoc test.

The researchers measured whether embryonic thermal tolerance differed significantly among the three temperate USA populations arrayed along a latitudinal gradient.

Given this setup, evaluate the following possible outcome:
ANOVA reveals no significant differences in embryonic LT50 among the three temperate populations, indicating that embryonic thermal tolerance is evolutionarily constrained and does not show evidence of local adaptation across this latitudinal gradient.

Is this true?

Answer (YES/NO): NO